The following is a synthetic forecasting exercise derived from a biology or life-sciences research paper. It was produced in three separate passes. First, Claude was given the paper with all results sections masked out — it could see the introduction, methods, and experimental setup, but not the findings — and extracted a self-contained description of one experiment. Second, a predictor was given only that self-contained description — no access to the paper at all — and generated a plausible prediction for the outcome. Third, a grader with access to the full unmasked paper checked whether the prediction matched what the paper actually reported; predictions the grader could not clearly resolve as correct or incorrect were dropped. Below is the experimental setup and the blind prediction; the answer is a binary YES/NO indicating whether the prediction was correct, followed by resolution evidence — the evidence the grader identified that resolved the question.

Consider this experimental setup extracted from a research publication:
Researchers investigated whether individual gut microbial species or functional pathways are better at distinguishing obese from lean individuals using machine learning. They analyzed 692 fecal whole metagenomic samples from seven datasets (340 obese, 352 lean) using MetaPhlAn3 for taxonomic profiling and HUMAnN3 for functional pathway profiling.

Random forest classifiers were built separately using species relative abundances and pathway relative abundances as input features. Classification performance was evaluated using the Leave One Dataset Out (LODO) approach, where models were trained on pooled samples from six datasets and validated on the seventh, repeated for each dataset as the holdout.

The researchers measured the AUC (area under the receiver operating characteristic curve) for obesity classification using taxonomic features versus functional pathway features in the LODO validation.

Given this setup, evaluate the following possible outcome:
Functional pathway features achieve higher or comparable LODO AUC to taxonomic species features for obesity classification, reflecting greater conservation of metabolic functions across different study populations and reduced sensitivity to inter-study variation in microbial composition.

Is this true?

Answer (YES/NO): NO